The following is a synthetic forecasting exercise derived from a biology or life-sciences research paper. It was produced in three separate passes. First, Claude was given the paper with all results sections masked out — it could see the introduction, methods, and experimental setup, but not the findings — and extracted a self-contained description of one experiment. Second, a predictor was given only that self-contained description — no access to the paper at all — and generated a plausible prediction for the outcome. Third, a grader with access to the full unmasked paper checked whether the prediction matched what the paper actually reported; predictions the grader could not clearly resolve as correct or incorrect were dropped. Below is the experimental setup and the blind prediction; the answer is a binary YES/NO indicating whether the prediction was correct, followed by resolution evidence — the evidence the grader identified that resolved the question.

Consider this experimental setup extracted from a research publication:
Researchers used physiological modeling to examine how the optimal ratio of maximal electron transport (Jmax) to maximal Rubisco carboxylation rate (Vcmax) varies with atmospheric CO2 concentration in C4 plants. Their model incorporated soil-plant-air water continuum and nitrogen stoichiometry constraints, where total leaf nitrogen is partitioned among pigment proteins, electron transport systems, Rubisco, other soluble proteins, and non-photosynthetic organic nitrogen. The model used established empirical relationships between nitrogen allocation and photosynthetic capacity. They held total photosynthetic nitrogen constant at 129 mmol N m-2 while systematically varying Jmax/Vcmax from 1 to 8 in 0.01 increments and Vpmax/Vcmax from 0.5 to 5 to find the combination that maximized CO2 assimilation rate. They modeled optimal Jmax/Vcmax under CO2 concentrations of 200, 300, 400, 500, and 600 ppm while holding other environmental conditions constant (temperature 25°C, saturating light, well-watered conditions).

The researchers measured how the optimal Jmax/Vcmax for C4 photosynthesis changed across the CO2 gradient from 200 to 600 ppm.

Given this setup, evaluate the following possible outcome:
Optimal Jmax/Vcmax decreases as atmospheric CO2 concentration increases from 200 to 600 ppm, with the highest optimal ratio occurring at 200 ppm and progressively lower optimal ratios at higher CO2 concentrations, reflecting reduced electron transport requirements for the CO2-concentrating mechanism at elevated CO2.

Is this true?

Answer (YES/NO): NO